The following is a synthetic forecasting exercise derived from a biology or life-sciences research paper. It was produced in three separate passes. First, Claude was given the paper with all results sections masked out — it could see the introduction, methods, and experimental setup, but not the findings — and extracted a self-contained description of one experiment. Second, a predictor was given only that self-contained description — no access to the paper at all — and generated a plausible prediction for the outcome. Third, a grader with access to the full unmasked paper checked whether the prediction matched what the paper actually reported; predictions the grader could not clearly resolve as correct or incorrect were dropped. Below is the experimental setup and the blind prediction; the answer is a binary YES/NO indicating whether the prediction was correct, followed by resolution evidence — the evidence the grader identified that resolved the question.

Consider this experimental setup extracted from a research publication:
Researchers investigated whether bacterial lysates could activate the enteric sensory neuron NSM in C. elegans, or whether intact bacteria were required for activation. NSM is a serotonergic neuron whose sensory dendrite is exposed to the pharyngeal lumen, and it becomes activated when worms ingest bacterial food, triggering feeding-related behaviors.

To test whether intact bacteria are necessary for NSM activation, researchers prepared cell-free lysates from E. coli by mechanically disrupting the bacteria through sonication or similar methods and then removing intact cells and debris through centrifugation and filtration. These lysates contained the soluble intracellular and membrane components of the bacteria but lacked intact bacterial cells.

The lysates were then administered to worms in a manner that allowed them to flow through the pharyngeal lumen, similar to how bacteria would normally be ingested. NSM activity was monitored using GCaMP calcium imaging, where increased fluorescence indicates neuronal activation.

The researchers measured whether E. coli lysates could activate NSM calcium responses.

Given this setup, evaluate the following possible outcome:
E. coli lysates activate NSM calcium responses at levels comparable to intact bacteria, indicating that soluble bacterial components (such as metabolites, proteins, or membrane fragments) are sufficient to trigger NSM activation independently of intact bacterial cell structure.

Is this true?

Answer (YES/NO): YES